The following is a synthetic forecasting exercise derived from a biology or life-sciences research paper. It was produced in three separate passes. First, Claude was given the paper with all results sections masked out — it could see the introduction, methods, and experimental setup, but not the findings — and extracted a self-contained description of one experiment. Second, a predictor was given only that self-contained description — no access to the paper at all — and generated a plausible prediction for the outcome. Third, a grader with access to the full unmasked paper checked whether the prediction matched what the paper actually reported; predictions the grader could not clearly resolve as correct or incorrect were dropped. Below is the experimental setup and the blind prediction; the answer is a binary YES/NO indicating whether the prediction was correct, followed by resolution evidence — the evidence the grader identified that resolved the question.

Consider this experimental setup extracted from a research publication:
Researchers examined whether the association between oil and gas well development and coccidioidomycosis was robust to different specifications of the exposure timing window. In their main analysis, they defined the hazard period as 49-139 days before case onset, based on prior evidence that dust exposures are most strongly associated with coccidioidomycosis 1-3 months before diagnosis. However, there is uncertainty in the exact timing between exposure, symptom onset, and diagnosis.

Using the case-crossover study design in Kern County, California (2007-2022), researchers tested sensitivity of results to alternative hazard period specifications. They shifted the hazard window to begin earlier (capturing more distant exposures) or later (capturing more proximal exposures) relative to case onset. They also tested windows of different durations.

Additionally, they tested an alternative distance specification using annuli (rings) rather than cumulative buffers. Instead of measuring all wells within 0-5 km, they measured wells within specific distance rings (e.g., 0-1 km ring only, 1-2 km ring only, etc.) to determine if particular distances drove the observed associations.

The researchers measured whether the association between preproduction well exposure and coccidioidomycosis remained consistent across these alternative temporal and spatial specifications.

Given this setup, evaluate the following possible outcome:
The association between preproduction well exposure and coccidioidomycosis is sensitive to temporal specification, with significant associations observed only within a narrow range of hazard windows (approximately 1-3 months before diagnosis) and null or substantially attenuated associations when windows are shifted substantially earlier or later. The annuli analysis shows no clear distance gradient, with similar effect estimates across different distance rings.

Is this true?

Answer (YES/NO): NO